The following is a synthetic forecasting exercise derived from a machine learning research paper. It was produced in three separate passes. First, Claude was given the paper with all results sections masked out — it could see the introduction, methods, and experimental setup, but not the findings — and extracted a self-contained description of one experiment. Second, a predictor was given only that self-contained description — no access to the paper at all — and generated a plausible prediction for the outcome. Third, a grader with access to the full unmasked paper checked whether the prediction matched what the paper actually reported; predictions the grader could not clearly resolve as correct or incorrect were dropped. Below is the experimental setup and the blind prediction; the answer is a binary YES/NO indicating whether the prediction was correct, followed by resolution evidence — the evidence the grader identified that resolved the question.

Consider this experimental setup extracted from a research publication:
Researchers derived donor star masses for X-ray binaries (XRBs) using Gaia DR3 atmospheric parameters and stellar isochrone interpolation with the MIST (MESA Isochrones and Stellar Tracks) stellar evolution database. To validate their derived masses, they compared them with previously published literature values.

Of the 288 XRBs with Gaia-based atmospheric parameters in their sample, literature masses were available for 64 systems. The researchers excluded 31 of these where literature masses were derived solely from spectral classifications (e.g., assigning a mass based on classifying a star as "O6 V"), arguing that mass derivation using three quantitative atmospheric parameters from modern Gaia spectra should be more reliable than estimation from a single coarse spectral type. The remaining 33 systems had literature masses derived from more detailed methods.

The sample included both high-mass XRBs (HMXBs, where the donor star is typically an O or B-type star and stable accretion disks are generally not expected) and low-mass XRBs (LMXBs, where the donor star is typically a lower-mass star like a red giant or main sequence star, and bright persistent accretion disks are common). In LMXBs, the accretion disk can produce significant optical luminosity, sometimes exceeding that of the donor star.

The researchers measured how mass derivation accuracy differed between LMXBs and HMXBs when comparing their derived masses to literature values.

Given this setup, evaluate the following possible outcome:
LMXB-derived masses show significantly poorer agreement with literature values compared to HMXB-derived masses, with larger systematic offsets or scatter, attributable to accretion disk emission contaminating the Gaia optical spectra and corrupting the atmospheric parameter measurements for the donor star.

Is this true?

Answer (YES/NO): YES